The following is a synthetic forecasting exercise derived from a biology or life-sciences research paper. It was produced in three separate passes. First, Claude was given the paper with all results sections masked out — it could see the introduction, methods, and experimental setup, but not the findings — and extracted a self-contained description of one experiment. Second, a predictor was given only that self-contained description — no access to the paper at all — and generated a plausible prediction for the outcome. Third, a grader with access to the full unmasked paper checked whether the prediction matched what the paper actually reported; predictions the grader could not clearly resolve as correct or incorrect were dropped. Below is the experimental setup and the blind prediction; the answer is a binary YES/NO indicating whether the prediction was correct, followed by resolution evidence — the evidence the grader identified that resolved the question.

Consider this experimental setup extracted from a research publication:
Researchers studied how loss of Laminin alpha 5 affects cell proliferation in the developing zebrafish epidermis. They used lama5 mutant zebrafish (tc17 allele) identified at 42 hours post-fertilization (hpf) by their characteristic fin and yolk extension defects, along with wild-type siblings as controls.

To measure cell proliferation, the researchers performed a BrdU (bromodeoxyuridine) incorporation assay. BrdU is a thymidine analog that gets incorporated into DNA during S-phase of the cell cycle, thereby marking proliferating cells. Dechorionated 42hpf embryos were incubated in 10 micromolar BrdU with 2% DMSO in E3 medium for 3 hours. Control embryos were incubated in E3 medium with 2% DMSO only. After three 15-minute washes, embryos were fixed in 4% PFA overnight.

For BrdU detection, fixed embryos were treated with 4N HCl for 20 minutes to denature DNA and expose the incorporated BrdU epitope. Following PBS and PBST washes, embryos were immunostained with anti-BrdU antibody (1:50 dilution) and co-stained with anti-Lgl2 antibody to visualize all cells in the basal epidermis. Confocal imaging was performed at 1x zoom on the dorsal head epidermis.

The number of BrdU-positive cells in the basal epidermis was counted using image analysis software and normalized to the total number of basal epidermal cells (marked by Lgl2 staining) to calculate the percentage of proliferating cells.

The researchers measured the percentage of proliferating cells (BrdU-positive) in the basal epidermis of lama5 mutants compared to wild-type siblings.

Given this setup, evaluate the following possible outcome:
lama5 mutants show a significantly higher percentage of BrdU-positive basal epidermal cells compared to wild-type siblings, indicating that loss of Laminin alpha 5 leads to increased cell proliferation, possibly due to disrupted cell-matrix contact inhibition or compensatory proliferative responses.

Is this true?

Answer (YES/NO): YES